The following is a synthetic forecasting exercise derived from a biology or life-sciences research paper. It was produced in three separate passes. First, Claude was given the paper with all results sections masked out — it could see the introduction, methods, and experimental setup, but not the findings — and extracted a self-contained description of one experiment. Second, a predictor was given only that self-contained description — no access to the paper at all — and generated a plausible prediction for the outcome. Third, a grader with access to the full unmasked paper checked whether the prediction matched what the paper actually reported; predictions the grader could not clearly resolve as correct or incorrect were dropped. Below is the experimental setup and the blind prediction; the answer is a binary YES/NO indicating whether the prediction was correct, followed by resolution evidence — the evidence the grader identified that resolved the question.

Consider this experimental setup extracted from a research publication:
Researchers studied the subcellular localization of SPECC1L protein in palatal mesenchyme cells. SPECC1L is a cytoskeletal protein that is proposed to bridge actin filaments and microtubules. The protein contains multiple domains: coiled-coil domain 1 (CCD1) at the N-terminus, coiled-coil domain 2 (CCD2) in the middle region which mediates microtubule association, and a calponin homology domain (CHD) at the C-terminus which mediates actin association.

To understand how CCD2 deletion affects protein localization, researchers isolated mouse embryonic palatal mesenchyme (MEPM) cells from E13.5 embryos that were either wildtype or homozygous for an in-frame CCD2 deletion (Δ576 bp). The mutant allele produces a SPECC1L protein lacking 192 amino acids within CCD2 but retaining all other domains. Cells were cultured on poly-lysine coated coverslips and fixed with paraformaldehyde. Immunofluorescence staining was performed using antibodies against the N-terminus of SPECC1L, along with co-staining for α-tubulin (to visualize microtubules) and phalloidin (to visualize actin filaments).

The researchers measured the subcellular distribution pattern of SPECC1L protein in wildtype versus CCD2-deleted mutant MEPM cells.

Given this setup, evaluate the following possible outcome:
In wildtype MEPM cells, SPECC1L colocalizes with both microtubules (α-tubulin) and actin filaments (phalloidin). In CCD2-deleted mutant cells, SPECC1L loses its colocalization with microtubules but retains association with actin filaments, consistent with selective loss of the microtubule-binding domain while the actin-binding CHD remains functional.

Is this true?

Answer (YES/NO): NO